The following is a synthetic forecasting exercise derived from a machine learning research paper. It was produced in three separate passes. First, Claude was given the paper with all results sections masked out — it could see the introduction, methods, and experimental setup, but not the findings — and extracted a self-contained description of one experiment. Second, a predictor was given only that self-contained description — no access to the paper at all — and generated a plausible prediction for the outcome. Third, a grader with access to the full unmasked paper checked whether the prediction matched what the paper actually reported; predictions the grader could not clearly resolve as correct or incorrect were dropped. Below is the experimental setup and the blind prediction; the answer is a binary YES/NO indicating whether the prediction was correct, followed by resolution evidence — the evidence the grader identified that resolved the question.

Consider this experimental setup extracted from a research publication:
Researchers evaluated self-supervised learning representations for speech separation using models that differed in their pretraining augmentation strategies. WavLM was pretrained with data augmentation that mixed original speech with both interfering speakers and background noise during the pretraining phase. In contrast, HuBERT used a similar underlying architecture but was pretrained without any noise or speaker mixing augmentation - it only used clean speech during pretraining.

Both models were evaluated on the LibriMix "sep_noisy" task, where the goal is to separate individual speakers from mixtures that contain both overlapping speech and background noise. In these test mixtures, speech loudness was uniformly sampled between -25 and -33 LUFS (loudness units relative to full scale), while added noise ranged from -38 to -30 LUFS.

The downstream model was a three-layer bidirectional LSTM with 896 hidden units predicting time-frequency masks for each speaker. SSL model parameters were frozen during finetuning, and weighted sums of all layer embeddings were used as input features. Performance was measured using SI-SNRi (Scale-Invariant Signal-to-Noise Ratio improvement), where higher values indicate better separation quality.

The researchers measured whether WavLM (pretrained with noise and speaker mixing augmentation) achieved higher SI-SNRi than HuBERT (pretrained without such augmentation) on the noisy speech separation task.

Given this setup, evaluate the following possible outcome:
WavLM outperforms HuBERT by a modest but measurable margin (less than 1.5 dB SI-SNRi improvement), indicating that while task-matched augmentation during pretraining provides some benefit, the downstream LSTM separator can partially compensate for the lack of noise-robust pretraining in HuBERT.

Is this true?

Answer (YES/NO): YES